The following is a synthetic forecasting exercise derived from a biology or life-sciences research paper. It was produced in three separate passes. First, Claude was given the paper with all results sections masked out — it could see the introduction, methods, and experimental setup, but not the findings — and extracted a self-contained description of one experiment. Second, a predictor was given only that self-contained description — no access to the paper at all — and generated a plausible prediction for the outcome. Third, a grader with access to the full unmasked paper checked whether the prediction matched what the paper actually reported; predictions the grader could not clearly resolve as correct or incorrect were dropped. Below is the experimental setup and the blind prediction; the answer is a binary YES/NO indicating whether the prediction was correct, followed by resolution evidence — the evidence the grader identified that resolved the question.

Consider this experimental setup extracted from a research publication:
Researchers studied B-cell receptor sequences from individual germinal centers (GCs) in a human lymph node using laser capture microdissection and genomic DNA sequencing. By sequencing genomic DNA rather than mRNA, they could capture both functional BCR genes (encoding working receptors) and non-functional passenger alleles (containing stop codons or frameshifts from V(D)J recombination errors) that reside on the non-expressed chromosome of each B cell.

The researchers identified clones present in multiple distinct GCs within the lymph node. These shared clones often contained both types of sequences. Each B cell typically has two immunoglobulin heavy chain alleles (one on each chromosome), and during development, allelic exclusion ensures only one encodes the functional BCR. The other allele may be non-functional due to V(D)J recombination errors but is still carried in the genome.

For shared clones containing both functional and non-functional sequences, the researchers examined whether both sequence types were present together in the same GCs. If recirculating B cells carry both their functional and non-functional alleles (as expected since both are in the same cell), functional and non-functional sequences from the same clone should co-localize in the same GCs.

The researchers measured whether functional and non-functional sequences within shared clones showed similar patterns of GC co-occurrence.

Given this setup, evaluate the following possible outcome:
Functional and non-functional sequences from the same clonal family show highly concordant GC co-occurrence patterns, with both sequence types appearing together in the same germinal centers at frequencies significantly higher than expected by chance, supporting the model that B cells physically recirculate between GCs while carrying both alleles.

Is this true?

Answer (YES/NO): YES